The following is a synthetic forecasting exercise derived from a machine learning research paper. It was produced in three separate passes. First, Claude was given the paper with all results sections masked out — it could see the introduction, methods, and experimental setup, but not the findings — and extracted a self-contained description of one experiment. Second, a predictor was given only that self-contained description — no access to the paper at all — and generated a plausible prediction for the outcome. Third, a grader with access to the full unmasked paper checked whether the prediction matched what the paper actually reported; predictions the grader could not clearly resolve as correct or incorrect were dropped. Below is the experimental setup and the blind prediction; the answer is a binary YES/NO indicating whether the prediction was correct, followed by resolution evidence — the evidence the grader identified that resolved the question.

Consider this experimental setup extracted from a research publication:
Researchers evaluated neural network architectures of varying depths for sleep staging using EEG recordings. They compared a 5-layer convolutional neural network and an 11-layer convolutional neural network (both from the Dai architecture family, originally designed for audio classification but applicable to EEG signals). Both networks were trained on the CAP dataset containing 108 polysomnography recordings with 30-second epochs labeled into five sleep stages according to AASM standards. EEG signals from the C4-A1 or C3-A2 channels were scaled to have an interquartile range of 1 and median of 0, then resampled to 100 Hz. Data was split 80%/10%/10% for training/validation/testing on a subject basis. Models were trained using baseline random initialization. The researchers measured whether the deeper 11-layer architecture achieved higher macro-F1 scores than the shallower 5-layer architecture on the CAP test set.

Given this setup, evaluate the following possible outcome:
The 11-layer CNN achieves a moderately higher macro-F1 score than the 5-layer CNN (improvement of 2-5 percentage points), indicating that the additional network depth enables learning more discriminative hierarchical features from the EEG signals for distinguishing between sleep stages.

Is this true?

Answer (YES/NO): NO